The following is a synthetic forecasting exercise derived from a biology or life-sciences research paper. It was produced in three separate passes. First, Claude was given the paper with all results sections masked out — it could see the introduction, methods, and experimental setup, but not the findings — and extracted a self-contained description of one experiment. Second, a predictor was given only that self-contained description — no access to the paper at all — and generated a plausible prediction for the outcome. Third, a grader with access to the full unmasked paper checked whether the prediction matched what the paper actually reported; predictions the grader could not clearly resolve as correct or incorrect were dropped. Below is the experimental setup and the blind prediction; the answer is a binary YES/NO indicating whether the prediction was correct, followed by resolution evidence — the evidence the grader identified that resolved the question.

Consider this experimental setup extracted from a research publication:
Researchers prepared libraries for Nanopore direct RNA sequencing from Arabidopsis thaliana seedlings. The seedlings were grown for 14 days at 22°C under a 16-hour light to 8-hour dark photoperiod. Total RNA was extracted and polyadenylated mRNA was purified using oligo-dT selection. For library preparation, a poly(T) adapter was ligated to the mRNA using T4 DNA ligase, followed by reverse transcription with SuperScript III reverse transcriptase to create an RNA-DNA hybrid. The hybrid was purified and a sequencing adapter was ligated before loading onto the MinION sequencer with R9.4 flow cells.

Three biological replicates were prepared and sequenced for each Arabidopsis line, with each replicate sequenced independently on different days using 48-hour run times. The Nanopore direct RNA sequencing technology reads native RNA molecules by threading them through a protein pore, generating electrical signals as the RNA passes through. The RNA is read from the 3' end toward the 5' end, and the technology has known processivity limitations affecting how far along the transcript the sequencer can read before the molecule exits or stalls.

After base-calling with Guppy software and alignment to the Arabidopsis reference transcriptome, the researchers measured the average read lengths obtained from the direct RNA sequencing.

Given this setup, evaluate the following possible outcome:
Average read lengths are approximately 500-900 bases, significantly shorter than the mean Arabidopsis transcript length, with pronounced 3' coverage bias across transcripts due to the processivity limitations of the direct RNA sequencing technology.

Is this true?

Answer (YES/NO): NO